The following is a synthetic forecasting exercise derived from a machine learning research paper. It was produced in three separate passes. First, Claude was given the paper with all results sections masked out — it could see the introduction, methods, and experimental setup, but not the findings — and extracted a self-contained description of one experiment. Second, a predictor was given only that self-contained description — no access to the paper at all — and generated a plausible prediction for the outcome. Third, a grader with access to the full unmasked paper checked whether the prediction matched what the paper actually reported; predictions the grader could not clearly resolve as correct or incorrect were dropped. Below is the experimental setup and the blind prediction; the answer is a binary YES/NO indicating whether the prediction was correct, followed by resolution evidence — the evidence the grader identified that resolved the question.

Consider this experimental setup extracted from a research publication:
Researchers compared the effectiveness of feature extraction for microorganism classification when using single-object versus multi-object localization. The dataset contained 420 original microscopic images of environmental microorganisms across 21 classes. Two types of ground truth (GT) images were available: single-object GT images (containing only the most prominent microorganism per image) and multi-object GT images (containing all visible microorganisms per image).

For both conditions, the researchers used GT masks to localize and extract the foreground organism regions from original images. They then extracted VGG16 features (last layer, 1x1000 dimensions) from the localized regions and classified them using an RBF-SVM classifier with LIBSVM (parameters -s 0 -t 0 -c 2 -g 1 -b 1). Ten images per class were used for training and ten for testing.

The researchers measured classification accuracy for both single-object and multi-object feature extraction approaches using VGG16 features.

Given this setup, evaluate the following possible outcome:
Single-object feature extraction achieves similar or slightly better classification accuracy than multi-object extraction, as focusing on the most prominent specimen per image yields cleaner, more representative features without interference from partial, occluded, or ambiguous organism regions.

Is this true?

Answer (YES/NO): NO